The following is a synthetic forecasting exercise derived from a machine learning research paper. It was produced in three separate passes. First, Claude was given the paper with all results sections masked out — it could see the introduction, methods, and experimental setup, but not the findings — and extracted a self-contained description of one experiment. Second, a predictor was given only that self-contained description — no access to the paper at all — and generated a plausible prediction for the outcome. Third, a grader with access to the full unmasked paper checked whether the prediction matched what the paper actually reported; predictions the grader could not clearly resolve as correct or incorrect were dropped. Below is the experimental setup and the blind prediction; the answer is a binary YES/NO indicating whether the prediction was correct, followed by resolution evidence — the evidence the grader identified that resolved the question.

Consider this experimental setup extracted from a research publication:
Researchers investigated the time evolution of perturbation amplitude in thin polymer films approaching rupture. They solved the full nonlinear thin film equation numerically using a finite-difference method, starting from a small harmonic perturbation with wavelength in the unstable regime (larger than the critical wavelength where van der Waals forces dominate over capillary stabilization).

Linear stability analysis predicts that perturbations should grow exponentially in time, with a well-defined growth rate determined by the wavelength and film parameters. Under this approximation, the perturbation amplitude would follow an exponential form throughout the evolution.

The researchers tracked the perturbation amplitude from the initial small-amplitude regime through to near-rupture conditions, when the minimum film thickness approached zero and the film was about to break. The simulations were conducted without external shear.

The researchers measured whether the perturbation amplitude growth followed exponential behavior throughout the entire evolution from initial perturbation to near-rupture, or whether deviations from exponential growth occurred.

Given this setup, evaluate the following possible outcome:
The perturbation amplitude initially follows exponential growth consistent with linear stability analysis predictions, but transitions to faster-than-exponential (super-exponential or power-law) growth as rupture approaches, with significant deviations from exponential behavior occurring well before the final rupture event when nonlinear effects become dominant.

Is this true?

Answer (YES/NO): NO